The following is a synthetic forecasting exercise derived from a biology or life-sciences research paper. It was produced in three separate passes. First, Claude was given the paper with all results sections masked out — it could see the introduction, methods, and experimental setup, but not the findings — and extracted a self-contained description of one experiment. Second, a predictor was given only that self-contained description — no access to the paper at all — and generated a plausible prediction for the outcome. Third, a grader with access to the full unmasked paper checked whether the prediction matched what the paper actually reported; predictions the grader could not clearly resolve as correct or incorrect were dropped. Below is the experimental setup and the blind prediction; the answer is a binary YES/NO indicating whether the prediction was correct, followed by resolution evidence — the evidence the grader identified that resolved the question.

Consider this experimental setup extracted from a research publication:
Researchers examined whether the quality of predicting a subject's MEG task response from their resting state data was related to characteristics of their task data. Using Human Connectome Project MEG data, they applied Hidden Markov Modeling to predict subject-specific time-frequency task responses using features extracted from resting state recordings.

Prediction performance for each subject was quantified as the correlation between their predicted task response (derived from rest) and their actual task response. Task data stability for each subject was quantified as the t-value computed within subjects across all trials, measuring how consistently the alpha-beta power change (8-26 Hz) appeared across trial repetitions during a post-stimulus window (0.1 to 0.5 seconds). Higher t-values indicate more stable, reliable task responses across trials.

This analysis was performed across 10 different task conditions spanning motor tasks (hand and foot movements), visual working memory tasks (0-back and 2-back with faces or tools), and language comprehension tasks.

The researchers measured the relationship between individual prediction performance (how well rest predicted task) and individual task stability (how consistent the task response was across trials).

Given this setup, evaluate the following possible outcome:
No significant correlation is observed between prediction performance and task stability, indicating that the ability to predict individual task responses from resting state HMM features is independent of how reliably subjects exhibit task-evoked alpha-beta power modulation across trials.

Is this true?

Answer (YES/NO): NO